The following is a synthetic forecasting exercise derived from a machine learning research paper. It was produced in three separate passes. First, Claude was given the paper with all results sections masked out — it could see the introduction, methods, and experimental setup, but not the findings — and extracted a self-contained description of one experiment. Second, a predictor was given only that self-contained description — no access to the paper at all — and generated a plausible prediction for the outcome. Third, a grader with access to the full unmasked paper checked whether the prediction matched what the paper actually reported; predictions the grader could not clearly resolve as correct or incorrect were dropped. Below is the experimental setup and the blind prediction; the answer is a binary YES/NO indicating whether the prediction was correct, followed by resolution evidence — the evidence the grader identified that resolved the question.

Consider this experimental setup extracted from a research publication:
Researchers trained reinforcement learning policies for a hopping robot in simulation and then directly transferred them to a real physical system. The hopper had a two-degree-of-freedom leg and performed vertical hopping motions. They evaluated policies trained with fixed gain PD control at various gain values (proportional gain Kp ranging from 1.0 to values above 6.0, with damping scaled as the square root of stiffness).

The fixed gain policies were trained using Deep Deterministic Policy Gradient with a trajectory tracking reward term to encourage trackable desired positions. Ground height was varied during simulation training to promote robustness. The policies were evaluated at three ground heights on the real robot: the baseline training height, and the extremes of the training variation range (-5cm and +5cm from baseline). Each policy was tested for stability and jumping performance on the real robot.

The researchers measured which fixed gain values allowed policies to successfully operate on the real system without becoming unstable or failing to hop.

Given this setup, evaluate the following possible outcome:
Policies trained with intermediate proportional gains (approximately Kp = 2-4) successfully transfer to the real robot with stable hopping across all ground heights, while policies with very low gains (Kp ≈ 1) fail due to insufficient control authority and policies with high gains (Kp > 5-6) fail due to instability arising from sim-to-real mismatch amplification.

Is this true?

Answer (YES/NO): NO